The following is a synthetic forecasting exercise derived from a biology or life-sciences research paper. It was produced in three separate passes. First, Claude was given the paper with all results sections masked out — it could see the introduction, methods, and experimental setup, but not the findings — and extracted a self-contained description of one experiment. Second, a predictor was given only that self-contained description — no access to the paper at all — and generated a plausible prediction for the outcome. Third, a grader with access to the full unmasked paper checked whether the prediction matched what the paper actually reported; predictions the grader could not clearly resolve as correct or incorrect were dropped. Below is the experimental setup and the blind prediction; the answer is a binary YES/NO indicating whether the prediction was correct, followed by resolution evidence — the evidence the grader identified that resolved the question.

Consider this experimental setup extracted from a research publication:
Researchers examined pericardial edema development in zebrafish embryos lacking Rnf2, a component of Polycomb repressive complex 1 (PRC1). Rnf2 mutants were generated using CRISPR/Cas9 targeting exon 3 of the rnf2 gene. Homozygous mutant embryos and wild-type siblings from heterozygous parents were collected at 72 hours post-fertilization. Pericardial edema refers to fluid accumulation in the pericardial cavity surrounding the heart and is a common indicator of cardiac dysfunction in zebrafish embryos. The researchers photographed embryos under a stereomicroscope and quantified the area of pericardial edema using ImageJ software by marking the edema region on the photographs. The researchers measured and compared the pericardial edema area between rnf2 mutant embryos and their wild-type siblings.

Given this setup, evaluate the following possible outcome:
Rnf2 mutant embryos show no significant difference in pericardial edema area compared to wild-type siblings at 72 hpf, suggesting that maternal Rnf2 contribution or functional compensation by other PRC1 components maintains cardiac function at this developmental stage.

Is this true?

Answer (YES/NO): NO